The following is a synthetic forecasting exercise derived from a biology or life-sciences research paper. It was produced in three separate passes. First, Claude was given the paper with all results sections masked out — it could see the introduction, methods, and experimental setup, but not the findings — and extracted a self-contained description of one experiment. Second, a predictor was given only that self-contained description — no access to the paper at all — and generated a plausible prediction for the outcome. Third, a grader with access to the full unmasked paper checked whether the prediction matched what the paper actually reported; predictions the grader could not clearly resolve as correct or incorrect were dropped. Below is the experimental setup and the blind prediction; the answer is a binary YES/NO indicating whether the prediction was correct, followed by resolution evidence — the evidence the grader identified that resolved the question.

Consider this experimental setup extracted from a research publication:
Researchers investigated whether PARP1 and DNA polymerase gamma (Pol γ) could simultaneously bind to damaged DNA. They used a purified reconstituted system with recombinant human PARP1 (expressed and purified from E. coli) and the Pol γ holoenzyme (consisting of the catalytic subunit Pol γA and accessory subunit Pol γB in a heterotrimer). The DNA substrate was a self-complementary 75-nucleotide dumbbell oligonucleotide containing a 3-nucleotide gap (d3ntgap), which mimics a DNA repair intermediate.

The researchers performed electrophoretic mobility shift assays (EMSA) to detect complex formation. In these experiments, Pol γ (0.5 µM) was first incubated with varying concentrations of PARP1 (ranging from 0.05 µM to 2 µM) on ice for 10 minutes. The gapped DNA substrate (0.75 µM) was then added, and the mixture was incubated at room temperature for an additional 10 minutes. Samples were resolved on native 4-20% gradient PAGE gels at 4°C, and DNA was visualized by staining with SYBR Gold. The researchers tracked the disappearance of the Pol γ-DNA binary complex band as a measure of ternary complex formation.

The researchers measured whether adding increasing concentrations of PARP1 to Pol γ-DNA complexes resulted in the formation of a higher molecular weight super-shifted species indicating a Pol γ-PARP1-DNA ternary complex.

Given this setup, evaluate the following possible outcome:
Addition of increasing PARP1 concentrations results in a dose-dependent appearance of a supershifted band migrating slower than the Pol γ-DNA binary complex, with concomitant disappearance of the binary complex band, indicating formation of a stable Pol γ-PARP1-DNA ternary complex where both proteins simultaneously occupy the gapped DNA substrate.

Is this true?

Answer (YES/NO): YES